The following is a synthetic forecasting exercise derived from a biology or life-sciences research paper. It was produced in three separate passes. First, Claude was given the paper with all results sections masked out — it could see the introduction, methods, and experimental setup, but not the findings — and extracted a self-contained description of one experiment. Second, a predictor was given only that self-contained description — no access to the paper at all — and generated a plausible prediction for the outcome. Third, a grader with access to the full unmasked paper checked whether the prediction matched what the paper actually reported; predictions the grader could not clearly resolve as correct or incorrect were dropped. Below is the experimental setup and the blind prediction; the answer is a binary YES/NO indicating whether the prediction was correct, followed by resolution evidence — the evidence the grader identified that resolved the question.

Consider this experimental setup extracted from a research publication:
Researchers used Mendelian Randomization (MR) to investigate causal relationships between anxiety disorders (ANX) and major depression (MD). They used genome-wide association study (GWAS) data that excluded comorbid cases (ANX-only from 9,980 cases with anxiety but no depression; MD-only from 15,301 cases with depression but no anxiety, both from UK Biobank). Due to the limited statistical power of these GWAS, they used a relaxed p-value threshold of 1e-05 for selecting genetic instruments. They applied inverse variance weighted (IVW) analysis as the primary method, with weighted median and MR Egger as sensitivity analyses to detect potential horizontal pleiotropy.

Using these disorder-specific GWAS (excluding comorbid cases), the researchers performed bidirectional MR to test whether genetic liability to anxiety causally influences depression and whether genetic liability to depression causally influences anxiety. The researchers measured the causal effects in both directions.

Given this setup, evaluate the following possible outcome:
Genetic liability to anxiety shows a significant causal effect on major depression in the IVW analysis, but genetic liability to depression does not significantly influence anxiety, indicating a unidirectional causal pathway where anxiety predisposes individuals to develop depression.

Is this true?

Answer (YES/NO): YES